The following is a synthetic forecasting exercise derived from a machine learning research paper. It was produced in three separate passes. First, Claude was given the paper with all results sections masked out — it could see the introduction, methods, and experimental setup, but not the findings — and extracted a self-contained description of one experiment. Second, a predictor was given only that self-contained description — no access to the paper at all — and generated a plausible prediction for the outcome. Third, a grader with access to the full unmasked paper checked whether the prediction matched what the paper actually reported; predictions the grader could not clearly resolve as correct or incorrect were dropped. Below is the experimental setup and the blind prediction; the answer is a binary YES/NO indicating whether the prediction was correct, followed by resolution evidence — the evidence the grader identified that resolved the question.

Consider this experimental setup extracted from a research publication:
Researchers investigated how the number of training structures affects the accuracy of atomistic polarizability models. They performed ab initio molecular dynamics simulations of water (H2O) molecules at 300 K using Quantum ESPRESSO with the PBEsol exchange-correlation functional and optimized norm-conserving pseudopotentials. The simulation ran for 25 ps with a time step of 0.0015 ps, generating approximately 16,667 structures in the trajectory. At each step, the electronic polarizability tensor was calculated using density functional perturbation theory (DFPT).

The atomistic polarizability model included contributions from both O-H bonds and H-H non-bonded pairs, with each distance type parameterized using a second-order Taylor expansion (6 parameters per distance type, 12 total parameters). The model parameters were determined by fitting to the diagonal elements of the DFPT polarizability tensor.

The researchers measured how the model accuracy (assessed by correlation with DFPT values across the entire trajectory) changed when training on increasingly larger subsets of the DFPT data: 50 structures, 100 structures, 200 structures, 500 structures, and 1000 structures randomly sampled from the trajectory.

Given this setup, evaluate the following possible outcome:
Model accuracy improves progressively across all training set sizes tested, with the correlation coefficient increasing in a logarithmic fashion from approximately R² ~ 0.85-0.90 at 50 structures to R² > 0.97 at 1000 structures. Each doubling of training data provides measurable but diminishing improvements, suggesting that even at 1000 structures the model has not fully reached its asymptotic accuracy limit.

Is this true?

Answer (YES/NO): NO